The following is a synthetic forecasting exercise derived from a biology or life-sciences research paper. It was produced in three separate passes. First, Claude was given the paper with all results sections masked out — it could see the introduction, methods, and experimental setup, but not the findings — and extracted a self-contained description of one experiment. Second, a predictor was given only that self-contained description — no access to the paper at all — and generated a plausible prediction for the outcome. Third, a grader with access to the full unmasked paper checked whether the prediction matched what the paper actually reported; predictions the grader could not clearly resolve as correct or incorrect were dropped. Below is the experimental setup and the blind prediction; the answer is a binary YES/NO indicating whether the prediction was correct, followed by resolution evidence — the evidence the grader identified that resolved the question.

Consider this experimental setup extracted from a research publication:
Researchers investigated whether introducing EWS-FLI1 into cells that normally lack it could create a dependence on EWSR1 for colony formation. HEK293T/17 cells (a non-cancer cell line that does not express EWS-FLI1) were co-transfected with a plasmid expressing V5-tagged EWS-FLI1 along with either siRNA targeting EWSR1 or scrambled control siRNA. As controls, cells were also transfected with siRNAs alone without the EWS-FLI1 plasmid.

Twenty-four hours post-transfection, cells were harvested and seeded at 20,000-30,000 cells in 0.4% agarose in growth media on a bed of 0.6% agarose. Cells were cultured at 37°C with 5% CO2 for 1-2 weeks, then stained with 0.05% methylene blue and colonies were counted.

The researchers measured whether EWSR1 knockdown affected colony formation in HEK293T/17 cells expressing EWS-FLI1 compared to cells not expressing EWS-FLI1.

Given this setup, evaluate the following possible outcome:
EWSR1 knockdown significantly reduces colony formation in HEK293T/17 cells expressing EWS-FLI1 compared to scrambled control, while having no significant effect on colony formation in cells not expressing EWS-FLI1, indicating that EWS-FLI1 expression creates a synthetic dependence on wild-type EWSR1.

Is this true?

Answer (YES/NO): YES